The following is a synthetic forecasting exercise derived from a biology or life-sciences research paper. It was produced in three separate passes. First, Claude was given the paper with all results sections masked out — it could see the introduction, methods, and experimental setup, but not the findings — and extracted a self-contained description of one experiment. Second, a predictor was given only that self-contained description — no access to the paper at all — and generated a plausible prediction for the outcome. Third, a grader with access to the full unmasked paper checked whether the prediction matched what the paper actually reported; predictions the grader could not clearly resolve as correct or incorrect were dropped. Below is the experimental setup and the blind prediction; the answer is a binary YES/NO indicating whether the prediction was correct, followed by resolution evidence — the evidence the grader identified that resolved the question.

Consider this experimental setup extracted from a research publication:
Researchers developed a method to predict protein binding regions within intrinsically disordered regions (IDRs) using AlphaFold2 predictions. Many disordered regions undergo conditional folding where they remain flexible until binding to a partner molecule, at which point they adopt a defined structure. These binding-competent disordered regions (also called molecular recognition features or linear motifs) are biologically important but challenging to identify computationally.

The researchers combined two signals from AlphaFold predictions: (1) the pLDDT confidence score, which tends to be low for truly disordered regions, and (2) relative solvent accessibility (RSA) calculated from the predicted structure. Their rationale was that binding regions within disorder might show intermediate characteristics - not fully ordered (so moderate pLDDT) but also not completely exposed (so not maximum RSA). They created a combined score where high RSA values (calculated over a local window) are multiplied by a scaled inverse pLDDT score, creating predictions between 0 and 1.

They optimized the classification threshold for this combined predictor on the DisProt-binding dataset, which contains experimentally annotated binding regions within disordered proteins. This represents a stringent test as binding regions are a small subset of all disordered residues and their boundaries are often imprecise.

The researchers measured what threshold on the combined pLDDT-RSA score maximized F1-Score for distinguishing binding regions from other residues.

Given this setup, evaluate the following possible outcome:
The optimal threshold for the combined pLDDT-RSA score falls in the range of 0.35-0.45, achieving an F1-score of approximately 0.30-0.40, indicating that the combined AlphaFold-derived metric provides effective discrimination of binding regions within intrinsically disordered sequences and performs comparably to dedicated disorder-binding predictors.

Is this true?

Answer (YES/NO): NO